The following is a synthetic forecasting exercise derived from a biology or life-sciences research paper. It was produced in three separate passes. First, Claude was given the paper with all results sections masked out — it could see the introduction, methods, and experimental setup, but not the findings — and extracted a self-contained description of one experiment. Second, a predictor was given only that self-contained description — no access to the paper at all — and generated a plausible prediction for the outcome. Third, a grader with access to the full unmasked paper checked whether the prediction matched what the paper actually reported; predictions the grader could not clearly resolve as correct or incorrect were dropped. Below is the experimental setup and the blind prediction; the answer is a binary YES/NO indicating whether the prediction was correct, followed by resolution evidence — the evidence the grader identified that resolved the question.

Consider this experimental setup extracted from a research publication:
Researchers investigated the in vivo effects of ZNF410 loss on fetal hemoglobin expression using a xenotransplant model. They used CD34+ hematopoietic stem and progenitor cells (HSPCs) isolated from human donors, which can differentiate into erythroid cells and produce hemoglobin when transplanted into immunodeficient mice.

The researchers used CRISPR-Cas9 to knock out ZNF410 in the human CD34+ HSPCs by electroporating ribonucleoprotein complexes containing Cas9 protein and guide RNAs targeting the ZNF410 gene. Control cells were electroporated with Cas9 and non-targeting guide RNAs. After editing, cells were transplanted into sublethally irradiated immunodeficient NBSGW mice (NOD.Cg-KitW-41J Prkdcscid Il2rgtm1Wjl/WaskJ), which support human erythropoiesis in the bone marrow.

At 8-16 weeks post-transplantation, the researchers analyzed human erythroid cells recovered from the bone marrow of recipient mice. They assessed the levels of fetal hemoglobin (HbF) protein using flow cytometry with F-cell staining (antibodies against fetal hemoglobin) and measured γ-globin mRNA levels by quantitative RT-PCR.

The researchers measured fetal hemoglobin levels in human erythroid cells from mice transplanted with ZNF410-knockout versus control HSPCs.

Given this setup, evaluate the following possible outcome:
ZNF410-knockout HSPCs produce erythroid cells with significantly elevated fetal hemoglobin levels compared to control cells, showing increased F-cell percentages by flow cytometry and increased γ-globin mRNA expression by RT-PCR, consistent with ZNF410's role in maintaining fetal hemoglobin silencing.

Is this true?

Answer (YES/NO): YES